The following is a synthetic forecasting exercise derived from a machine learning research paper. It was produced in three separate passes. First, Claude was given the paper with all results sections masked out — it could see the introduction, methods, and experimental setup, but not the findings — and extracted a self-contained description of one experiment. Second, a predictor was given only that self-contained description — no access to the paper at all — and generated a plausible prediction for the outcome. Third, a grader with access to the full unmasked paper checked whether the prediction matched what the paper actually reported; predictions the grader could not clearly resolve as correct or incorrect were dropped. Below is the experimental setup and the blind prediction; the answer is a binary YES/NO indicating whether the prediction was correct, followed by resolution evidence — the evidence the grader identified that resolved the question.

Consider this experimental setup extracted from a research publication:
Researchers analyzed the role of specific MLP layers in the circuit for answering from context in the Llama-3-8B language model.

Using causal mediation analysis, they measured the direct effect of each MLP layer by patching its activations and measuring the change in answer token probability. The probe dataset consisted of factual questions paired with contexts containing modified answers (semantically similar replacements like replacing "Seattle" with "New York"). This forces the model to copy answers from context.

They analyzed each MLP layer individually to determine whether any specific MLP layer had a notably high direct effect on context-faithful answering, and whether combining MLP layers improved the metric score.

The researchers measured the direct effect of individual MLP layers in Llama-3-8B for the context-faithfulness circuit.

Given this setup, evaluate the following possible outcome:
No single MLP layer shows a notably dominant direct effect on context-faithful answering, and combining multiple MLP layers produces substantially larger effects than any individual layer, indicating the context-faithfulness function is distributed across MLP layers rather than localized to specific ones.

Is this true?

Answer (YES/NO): NO